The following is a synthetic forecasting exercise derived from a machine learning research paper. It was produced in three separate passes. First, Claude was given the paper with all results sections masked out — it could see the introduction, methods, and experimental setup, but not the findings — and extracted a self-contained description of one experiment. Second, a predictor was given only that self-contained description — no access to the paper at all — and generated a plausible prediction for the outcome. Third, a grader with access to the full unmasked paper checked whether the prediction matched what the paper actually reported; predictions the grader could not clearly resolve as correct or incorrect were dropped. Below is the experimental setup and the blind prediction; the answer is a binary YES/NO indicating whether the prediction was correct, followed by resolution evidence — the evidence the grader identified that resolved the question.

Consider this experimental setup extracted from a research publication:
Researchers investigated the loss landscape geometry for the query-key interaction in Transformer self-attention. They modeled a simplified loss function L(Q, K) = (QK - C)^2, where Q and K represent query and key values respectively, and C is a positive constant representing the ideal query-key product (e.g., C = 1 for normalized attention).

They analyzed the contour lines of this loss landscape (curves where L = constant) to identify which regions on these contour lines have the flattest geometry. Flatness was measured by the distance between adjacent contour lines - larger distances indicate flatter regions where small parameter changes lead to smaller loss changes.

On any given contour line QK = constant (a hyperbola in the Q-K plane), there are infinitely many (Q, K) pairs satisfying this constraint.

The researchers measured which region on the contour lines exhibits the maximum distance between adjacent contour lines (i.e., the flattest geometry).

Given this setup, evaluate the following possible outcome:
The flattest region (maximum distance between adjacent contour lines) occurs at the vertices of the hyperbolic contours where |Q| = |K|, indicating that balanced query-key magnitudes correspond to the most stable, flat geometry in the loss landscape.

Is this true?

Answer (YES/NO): YES